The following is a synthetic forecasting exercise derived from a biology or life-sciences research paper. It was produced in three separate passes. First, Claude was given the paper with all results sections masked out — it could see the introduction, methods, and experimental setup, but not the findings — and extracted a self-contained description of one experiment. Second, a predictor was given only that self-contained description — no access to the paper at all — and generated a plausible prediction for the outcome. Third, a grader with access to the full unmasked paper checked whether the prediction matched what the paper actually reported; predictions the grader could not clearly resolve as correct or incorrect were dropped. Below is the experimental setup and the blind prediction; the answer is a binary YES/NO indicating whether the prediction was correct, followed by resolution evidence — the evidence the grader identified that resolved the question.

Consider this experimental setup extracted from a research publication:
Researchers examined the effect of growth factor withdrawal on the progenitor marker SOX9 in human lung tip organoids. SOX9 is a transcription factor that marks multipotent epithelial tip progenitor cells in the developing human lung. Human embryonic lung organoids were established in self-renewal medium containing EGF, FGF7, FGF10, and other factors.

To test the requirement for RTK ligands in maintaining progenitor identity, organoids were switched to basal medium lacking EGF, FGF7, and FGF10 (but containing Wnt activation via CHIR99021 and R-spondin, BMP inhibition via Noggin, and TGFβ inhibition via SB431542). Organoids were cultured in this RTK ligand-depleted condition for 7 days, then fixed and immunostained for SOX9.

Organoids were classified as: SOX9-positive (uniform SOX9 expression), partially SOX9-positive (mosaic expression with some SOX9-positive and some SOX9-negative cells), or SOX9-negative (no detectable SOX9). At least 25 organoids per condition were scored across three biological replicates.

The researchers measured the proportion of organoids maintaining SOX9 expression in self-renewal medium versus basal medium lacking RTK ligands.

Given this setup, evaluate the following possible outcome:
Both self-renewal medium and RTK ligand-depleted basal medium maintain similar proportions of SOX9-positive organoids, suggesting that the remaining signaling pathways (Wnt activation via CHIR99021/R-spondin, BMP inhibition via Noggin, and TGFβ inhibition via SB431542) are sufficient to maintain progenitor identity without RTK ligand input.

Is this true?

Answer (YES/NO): NO